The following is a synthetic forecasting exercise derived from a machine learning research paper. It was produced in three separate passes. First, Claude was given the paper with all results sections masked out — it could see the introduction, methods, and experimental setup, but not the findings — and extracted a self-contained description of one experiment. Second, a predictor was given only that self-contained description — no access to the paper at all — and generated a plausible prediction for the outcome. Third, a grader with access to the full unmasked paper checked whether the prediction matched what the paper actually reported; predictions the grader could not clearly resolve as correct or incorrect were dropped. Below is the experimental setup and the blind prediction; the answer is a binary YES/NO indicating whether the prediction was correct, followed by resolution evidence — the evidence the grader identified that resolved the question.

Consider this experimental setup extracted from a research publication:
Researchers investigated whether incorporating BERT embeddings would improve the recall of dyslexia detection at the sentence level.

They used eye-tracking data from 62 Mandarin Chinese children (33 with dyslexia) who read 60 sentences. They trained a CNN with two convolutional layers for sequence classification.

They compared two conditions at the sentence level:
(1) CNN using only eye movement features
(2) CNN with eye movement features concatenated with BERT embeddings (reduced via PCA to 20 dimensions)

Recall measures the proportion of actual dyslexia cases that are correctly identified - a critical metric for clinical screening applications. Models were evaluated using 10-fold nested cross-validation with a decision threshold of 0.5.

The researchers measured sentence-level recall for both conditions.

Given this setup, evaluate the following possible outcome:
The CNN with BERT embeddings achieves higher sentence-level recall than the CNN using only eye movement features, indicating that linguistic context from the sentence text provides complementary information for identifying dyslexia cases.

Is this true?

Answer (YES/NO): NO